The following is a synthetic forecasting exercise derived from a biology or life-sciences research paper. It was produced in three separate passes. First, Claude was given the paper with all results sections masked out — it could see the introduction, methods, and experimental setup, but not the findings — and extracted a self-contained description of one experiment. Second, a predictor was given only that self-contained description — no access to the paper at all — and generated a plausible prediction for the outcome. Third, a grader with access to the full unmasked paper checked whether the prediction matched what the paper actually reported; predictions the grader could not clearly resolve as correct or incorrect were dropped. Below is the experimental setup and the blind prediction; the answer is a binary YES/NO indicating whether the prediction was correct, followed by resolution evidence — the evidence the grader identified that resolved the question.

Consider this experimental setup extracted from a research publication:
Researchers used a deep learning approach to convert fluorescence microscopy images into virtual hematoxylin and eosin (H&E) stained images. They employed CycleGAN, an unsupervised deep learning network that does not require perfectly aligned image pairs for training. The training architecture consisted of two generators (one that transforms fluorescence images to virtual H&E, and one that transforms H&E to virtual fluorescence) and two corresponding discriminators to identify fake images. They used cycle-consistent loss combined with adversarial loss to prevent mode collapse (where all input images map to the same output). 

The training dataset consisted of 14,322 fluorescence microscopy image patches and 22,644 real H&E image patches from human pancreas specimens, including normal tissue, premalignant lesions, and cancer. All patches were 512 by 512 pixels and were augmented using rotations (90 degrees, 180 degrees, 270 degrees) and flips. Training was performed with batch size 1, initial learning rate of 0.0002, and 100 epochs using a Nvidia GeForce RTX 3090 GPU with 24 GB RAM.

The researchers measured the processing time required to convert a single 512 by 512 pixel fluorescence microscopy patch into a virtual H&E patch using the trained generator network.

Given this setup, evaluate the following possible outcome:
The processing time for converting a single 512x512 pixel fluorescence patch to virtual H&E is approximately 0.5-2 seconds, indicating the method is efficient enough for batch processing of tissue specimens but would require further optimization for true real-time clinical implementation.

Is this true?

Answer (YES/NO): NO